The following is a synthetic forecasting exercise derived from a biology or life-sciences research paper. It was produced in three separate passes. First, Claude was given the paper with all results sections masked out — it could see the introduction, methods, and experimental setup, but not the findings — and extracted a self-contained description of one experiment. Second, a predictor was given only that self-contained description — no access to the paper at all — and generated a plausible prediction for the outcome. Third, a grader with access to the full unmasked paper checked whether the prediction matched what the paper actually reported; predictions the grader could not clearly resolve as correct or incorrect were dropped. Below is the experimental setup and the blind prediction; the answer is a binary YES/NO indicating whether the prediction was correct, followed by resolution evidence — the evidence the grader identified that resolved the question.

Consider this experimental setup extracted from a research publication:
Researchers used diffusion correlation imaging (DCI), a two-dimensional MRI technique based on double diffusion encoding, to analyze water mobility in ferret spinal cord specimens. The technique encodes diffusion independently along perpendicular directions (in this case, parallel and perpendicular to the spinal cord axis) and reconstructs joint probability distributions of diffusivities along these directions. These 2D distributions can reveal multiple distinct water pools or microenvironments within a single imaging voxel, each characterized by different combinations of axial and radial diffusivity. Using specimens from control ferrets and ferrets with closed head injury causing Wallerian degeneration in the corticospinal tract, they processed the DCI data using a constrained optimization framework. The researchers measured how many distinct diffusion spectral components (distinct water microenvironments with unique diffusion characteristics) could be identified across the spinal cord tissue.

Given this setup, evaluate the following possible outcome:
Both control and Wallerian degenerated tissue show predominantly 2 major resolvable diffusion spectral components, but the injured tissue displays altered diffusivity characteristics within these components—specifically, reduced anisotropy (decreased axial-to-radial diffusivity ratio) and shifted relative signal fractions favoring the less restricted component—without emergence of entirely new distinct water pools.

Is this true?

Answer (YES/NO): NO